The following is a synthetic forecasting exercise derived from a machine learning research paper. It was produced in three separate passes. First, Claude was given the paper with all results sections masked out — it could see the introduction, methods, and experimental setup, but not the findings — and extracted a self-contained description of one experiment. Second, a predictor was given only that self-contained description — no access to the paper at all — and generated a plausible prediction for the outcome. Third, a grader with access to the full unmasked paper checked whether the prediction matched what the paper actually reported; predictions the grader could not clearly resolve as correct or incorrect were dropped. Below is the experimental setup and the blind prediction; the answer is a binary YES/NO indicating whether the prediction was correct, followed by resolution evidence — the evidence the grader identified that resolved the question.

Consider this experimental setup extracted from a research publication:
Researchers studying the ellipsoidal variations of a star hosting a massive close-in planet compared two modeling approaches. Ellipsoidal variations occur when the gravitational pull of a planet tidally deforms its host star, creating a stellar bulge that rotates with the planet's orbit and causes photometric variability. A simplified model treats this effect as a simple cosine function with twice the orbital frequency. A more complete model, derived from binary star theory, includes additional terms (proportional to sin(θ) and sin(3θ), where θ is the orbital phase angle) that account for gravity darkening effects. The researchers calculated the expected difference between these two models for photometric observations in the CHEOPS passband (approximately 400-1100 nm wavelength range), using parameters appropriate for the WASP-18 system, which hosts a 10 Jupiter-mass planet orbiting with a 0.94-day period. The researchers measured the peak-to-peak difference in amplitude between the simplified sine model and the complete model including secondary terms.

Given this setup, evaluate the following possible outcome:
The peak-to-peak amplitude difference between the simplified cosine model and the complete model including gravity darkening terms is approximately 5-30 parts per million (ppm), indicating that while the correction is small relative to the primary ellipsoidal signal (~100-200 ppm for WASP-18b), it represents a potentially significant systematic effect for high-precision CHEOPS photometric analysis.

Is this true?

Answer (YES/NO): NO